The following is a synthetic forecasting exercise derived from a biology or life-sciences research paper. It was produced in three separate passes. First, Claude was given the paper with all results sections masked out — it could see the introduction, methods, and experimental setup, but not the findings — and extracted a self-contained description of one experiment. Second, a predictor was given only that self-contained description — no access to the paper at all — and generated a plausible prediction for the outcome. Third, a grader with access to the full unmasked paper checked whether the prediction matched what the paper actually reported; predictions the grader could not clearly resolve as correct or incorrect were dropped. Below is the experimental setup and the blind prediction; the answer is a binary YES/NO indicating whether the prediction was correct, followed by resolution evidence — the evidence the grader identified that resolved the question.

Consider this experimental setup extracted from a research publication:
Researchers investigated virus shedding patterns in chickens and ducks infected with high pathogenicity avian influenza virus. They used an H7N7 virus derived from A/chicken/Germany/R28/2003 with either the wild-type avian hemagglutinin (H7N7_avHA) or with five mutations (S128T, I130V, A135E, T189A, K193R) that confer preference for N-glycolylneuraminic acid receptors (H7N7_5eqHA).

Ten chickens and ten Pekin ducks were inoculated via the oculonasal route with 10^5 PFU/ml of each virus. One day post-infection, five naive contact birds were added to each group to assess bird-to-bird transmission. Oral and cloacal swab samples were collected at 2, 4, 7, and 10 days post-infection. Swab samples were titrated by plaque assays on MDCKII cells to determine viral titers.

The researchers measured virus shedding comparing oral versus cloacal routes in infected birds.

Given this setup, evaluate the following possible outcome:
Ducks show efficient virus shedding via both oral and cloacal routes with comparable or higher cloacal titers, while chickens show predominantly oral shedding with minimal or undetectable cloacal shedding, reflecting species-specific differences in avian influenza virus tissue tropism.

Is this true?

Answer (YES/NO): NO